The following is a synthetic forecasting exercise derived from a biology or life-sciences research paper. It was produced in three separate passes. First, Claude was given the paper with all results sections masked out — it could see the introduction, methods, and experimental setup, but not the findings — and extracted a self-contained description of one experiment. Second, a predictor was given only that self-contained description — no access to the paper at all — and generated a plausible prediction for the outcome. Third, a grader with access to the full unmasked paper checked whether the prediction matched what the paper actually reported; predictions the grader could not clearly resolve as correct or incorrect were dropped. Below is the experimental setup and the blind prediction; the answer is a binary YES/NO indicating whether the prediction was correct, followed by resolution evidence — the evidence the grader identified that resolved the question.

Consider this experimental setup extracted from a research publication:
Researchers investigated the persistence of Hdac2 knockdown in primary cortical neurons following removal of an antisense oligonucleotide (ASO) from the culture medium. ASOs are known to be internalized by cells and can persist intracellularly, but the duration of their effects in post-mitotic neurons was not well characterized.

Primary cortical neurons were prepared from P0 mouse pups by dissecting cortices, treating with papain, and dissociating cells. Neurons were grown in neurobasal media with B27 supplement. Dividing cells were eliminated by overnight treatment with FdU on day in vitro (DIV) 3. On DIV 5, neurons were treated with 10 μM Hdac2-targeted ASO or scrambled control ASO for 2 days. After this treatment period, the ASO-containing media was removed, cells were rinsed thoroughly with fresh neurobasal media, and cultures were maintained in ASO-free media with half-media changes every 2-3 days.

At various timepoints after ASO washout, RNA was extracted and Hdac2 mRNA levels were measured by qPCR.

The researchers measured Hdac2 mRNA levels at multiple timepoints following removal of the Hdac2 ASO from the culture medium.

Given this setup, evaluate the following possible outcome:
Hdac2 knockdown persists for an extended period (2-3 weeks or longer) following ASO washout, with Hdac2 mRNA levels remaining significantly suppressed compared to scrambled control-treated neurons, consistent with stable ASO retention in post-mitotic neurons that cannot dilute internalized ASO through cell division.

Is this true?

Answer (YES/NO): YES